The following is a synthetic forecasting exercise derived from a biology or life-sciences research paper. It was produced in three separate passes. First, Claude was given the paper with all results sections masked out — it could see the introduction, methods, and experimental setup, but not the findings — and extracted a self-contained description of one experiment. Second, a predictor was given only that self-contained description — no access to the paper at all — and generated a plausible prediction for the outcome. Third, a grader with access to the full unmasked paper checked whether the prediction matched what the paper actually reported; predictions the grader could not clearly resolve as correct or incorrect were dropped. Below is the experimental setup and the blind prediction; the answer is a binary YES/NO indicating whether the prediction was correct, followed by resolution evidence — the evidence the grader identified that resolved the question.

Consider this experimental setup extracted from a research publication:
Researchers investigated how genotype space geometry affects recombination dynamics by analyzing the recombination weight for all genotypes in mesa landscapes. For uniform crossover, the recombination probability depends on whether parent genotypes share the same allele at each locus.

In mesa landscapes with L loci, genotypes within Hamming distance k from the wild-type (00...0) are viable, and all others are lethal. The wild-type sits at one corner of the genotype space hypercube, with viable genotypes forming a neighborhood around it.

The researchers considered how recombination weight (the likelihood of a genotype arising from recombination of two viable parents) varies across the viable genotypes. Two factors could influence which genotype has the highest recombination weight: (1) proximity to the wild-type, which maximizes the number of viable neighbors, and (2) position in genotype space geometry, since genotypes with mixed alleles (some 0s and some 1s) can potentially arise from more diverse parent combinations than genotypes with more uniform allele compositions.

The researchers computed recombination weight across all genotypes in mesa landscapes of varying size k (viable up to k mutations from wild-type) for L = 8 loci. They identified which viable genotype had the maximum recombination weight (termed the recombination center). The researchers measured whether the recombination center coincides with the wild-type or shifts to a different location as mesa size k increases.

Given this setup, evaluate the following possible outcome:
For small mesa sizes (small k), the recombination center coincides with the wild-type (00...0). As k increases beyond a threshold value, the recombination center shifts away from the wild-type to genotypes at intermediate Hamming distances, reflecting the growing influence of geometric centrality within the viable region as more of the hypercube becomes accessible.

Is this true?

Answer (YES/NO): NO